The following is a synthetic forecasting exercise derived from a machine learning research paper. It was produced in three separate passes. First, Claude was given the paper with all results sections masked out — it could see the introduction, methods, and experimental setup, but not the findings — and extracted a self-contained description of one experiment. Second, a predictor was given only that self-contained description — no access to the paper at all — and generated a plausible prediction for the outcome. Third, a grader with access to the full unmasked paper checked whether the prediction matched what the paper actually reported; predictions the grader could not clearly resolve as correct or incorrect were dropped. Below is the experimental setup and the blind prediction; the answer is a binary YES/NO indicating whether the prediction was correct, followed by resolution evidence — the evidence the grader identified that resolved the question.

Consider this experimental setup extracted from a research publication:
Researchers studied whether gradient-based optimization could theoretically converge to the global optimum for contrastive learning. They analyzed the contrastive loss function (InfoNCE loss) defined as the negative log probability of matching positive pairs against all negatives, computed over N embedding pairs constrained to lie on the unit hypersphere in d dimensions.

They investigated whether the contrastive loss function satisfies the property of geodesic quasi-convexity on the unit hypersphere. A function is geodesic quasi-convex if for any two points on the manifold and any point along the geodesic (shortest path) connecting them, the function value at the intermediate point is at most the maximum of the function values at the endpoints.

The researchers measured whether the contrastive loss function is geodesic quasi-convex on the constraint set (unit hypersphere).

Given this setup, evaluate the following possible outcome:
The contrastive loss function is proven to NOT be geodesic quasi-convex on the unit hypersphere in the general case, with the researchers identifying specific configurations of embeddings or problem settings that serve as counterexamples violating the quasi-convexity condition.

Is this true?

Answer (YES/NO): YES